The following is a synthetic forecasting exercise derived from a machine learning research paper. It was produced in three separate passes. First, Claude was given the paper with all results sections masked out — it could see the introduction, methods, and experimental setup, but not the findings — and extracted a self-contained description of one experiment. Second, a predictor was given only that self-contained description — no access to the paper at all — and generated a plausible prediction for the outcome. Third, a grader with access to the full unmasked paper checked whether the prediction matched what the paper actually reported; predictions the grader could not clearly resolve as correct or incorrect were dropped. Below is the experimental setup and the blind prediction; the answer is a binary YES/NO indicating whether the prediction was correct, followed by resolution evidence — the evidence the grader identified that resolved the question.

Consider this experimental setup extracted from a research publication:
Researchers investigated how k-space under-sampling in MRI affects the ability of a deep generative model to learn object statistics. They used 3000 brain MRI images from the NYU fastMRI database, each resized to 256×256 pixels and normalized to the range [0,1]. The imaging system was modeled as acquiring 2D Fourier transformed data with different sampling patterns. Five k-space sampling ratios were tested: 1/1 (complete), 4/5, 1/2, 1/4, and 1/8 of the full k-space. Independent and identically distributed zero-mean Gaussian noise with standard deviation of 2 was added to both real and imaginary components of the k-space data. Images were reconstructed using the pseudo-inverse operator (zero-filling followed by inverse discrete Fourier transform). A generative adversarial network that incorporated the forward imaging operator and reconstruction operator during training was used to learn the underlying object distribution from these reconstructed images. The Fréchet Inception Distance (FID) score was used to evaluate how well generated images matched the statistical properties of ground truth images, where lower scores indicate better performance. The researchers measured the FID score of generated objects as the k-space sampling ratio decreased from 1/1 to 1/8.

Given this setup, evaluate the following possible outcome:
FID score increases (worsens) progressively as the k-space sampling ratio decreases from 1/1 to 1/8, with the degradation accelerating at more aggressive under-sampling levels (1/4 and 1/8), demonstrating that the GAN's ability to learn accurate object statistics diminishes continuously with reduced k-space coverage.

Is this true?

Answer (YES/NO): NO